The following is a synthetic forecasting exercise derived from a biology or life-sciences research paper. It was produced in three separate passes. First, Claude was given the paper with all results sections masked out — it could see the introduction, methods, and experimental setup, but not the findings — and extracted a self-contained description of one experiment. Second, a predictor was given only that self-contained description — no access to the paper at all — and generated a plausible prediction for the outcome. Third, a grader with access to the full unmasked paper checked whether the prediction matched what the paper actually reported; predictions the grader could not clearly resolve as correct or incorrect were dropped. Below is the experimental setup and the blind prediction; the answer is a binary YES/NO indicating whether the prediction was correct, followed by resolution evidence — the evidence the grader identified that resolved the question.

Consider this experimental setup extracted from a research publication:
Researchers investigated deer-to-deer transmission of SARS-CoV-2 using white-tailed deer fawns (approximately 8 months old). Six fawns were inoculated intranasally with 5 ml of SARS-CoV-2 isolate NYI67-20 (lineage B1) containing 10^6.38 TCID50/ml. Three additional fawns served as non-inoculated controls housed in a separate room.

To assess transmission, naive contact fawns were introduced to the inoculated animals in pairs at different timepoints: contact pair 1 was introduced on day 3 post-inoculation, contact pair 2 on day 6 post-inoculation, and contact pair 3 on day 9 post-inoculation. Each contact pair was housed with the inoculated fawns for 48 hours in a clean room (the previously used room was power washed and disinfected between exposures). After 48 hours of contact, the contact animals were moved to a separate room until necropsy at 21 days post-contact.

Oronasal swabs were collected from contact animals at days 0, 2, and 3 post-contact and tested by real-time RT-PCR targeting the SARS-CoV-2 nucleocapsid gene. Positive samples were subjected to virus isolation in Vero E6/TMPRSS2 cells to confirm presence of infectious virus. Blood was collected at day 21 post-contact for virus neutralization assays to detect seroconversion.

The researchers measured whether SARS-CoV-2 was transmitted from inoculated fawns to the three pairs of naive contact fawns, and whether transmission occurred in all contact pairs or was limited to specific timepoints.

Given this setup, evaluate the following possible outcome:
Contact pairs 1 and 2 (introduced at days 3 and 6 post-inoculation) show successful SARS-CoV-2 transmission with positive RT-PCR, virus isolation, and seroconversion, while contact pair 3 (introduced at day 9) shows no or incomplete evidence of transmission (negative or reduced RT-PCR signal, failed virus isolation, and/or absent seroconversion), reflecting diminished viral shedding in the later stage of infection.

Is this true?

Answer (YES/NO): NO